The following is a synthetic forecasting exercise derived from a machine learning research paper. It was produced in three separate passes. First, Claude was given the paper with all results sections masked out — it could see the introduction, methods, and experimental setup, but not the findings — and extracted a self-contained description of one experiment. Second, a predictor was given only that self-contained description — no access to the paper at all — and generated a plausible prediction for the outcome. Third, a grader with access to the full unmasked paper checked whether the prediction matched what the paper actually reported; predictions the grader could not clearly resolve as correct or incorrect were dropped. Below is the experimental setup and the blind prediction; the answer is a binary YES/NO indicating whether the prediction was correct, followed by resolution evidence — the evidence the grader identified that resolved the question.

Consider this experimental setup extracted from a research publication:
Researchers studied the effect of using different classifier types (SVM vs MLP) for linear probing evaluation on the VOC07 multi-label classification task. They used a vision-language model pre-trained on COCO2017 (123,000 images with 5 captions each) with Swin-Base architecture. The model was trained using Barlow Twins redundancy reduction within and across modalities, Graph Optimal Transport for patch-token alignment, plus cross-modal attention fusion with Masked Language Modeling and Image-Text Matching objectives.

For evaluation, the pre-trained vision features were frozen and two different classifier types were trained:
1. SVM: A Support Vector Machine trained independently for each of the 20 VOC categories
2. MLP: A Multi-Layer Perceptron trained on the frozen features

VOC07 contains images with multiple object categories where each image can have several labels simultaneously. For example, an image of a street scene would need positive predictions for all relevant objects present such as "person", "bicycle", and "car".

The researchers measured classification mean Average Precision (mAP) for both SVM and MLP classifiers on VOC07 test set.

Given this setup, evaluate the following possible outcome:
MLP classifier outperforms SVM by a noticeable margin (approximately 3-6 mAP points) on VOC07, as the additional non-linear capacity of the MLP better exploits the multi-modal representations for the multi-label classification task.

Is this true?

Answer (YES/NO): YES